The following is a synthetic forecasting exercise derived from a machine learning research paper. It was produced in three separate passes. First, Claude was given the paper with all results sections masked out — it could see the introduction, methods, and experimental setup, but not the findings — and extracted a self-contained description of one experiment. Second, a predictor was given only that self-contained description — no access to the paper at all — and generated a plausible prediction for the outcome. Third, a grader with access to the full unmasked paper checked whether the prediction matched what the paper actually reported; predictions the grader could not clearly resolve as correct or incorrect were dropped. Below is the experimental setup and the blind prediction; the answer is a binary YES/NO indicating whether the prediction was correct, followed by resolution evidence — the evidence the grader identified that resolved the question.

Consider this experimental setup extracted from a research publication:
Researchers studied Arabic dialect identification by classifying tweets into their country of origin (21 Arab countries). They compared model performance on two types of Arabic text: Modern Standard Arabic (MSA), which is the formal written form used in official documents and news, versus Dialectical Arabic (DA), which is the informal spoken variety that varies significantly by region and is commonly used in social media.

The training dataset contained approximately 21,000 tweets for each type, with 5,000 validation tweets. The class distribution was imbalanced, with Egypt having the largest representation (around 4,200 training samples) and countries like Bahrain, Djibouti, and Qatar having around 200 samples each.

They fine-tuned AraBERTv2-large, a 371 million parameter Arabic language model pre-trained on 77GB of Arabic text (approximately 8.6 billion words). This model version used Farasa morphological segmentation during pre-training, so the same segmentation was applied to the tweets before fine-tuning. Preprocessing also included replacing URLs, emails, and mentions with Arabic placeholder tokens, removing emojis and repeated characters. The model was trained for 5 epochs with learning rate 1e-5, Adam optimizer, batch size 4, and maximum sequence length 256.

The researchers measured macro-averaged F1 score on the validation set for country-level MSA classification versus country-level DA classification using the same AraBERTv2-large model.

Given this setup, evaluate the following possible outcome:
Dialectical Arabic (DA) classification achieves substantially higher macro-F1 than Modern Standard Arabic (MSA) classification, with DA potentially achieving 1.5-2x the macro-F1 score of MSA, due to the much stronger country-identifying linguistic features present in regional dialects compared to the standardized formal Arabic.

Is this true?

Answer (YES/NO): NO